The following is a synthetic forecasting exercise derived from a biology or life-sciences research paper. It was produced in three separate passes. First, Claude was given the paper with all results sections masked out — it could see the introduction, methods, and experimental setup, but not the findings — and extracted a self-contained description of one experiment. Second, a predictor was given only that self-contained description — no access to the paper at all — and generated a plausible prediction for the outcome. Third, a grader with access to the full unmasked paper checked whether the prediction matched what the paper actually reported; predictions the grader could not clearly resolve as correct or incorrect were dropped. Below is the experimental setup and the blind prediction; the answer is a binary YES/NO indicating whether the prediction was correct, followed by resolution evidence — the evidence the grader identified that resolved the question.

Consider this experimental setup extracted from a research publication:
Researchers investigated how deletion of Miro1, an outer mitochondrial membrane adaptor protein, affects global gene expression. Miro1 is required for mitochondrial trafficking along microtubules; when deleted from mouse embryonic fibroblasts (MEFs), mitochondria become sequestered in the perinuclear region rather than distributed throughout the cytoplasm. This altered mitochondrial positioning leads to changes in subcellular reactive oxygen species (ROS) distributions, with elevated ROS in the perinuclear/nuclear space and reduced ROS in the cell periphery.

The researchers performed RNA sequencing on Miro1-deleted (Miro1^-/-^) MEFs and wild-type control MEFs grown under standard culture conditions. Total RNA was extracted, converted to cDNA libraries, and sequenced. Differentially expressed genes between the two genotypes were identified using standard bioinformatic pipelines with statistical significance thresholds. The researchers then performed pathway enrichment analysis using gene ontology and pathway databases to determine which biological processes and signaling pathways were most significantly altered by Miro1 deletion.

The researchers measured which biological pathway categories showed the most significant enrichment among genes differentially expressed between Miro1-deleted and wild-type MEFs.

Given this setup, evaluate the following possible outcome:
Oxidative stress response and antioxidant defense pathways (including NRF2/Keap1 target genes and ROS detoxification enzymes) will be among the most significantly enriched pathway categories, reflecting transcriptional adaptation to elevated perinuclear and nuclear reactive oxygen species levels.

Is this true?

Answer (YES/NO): NO